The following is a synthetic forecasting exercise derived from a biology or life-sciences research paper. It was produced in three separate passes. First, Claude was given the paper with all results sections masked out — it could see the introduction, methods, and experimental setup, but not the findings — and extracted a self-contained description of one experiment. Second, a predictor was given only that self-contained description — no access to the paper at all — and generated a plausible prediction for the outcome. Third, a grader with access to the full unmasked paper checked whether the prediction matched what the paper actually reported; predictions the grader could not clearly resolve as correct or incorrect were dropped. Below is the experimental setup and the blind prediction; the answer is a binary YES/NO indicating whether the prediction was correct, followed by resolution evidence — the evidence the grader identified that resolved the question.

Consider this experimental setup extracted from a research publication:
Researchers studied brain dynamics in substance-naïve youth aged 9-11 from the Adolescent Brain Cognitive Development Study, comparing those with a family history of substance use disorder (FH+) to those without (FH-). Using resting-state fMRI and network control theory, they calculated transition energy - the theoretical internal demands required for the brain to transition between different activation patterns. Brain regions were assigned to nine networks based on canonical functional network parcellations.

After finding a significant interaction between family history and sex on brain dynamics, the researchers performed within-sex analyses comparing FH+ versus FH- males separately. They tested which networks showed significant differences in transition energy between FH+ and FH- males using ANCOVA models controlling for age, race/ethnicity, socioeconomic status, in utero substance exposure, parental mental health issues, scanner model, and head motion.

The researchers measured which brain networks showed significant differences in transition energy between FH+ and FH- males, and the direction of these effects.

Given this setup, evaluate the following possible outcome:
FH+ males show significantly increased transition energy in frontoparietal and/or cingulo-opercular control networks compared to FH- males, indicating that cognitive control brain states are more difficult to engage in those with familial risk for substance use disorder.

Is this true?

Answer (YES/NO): NO